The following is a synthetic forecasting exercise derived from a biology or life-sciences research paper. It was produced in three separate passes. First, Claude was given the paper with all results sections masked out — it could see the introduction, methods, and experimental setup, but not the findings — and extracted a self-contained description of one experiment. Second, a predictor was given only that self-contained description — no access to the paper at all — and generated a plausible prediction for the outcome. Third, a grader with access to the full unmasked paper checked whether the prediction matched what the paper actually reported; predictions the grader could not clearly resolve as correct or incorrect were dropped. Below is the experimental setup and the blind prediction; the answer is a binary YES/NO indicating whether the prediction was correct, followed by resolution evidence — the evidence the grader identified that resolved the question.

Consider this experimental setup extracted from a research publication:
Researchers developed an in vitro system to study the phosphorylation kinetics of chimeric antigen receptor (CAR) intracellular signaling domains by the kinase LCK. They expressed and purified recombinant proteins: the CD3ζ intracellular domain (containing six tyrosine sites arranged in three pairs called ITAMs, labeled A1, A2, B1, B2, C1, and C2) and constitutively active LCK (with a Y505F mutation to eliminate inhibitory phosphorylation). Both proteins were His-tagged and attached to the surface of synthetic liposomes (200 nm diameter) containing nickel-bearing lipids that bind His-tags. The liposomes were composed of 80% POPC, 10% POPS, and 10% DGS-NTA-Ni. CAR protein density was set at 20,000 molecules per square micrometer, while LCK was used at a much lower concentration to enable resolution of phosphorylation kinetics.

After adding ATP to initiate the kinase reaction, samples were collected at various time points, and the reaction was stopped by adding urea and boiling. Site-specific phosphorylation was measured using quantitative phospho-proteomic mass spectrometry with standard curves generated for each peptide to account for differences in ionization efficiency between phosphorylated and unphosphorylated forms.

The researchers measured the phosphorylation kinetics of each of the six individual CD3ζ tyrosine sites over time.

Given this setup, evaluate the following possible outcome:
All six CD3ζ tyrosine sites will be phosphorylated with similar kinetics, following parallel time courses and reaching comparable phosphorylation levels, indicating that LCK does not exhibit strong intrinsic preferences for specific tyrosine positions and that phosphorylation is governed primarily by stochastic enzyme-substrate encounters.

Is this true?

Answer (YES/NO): NO